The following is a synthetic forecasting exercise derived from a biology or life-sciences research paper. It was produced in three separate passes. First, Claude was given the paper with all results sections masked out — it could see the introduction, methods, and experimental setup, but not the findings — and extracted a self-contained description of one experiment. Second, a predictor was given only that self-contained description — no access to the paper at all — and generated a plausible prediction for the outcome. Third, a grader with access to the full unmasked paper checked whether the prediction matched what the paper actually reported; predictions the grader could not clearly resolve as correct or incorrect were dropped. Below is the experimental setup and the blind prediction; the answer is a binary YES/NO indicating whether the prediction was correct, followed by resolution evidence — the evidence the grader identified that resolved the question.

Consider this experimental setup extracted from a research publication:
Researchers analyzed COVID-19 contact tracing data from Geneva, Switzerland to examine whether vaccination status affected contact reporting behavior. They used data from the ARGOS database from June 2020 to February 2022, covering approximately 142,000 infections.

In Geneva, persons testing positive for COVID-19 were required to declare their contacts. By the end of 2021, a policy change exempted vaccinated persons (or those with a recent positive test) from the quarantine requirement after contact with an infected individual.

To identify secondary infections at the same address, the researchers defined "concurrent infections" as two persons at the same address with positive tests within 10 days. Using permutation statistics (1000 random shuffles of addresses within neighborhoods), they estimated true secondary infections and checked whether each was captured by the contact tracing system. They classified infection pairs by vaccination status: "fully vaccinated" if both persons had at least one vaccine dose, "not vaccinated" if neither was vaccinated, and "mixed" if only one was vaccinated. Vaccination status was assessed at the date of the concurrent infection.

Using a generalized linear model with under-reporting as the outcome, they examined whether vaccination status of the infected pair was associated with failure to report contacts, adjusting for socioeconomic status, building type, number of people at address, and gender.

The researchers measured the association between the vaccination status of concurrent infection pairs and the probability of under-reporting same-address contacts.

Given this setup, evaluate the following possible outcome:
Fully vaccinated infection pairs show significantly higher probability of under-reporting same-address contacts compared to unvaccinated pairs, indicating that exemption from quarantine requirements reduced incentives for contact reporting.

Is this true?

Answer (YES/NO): NO